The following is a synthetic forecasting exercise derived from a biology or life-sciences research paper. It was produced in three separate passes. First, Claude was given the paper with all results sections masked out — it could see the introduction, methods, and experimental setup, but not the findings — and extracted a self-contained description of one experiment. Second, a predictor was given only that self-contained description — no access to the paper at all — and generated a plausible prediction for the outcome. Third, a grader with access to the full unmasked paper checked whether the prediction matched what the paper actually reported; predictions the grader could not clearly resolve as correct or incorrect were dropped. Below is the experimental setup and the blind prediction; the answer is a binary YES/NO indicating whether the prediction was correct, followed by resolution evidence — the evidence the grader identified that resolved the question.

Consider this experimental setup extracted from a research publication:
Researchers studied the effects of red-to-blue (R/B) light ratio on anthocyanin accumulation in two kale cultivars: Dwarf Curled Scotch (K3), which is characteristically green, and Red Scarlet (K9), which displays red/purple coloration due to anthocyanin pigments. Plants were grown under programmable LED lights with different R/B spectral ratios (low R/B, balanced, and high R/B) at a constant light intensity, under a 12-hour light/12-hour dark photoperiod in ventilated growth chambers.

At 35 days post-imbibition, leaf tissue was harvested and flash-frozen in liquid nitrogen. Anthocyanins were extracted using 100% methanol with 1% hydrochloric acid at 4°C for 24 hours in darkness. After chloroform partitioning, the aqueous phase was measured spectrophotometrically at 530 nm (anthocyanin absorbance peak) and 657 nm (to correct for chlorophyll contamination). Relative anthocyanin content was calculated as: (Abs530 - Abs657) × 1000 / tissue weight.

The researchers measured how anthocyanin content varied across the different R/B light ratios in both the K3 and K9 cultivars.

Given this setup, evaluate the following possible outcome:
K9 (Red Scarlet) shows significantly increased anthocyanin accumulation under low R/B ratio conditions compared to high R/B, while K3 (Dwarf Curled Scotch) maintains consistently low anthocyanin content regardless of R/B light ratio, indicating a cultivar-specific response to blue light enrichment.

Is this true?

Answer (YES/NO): YES